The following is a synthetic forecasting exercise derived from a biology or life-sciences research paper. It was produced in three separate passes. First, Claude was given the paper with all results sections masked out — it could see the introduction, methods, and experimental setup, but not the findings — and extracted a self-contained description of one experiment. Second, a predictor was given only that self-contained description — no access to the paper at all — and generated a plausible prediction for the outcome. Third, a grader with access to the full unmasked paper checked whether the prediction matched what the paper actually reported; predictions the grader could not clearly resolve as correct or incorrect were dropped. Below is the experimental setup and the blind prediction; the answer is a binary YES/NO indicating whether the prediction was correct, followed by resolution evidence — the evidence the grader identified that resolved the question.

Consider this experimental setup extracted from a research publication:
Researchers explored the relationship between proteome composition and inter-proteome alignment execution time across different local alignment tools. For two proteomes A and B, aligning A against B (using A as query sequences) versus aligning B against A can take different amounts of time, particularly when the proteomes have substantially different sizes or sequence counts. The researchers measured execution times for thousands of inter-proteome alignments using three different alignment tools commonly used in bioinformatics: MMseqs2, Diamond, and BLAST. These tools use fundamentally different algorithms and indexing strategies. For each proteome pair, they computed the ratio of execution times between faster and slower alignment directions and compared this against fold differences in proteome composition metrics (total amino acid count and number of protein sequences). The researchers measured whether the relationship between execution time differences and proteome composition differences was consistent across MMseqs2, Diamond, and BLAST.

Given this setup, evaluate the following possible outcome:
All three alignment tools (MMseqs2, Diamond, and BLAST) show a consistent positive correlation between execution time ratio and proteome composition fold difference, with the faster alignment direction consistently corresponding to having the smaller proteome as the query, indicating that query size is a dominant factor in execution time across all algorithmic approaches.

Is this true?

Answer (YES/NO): YES